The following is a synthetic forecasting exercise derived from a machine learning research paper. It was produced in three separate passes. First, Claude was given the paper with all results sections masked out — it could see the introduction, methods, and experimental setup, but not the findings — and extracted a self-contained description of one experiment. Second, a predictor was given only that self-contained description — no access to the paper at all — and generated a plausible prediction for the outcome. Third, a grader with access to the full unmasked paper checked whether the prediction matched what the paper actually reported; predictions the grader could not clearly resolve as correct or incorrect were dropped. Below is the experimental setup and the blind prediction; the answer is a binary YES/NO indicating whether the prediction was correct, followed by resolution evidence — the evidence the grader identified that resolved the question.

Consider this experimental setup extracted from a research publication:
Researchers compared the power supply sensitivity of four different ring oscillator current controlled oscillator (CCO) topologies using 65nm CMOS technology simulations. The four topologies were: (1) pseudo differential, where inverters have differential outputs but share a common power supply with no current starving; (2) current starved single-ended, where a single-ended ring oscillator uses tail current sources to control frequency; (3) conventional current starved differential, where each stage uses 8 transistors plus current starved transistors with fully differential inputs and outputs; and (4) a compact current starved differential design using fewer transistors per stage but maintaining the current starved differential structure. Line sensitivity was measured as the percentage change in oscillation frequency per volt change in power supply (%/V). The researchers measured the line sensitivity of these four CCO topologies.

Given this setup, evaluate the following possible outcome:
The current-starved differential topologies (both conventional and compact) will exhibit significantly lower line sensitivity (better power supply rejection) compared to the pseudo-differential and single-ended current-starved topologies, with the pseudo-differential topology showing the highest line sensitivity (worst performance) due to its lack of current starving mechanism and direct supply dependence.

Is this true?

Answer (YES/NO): YES